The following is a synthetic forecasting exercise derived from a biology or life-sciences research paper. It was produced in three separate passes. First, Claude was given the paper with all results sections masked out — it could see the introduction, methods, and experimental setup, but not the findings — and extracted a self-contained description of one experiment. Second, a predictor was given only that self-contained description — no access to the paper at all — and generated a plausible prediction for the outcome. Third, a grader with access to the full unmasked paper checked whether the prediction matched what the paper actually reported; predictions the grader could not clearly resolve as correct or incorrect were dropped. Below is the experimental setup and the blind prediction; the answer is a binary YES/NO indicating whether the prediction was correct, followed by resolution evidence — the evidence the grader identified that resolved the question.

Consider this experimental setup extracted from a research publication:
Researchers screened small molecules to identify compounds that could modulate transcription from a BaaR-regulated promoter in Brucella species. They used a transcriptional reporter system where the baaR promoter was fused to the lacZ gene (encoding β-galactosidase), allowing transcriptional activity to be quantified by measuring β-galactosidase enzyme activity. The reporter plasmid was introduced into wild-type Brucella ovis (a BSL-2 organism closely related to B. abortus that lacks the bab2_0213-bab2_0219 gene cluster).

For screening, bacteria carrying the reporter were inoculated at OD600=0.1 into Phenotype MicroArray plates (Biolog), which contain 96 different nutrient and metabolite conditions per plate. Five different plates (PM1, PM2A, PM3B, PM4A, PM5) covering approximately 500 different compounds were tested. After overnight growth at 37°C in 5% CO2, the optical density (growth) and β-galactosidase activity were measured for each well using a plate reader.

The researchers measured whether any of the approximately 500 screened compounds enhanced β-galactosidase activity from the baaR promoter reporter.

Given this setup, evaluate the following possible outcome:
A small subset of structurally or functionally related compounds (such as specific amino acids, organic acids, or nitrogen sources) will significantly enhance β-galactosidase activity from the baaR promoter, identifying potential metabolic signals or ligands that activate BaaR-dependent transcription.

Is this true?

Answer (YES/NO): NO